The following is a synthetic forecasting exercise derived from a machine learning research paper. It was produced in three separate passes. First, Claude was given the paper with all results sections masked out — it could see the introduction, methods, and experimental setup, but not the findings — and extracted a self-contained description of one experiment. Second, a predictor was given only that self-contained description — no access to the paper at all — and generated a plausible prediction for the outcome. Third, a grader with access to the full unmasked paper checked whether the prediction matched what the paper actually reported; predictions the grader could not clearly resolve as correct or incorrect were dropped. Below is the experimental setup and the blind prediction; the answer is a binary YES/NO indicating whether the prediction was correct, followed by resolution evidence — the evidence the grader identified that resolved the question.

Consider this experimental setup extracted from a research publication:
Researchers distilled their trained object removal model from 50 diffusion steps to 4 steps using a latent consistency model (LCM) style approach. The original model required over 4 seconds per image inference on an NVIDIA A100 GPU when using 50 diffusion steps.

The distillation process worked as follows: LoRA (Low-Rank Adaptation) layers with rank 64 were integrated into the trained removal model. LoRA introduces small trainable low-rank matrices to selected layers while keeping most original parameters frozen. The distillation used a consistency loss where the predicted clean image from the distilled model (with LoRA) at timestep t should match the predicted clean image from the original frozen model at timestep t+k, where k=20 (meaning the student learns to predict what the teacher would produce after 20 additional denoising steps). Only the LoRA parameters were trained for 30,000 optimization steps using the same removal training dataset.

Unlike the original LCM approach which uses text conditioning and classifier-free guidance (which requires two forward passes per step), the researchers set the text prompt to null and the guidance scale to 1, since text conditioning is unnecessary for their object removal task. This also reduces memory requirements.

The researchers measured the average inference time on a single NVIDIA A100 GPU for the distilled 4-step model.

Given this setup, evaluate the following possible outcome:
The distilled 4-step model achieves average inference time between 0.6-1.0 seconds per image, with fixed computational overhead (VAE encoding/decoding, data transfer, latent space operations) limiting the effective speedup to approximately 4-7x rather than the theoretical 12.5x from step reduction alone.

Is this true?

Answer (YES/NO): NO